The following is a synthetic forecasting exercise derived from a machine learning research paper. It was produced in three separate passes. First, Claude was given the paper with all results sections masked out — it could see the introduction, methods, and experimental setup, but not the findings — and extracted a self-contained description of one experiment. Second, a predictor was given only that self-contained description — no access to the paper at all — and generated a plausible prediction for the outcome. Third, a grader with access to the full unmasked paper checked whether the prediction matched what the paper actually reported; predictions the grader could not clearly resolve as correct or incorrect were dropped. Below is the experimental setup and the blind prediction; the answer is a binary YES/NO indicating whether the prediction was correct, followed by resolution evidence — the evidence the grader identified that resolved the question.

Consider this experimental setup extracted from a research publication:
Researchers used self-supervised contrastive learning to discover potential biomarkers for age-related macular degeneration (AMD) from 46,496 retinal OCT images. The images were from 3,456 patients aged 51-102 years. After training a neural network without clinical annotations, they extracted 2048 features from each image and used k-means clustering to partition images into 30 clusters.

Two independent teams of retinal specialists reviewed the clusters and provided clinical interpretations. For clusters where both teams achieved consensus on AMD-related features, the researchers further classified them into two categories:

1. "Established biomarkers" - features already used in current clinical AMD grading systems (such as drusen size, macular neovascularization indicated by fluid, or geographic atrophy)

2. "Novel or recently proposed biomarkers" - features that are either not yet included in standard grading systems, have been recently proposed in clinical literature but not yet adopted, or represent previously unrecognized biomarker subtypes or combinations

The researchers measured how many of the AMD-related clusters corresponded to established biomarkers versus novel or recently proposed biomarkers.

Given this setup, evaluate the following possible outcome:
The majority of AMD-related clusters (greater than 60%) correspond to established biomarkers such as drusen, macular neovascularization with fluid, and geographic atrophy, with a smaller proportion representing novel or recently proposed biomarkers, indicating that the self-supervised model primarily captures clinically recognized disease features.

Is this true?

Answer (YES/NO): NO